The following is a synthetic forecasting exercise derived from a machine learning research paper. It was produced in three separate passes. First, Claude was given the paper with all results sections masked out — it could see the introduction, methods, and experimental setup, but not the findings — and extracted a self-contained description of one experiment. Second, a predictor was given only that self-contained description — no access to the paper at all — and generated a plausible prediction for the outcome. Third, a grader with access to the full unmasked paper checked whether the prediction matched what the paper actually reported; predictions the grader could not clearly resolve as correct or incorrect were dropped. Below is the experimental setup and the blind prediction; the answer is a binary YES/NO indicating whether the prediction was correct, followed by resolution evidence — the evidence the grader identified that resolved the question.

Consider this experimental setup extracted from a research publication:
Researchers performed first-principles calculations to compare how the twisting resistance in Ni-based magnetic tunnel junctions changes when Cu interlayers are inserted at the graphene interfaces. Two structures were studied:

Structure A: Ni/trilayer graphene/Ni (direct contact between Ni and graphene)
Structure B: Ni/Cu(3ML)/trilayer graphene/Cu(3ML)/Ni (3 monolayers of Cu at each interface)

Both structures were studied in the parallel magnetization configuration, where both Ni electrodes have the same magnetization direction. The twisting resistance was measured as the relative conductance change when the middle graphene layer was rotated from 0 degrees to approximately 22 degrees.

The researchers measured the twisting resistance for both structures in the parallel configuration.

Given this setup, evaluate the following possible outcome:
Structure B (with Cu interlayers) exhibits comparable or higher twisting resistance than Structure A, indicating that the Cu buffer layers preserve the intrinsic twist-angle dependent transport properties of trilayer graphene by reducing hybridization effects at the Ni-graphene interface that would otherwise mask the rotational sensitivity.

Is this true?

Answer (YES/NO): YES